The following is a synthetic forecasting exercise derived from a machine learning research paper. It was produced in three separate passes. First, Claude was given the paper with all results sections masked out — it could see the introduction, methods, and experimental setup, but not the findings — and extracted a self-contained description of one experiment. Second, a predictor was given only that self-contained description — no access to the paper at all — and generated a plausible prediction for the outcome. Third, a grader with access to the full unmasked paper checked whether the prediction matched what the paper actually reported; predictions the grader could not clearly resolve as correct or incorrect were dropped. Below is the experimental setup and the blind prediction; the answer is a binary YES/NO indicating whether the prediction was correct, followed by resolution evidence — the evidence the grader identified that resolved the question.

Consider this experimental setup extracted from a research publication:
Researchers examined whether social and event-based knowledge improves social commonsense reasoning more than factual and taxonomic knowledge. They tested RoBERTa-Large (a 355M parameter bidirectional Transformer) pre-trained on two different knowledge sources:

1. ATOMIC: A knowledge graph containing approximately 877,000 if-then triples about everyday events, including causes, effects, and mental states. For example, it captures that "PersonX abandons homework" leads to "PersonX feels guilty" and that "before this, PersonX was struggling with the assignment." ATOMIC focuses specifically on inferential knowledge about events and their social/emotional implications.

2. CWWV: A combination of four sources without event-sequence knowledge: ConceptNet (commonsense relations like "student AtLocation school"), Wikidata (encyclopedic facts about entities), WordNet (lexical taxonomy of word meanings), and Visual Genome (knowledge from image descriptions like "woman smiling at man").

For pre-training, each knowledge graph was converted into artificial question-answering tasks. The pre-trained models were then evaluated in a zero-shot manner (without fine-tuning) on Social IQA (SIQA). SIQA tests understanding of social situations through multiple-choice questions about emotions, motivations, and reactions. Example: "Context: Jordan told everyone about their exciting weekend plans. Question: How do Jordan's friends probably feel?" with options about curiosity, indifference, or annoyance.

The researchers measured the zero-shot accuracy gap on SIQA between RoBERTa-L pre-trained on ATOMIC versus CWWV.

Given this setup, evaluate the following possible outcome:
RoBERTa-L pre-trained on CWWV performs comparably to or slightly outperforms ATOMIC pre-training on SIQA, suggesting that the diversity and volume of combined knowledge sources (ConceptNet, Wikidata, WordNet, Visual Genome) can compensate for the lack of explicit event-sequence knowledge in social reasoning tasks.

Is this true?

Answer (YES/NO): NO